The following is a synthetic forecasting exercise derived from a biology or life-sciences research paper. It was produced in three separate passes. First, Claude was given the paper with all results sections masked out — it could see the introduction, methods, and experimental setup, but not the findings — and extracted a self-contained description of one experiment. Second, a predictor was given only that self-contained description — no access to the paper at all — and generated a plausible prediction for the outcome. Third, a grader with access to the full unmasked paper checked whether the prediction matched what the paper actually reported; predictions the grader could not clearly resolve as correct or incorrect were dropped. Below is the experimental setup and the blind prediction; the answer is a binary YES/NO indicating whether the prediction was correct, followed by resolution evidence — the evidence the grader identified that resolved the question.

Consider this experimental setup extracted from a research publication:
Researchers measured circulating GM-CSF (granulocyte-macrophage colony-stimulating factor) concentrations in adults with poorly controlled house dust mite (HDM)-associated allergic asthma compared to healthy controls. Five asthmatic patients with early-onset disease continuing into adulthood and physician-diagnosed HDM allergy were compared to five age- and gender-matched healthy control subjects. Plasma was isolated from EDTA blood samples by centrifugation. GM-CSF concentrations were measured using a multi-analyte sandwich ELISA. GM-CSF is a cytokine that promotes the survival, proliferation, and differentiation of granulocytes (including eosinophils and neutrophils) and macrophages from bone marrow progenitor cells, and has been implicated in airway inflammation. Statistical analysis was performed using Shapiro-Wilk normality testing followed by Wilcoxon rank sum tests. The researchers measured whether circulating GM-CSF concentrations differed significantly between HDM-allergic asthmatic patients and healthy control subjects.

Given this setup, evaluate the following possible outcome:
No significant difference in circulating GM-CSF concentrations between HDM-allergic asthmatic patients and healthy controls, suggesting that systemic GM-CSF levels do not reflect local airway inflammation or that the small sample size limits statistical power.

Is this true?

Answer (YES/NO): YES